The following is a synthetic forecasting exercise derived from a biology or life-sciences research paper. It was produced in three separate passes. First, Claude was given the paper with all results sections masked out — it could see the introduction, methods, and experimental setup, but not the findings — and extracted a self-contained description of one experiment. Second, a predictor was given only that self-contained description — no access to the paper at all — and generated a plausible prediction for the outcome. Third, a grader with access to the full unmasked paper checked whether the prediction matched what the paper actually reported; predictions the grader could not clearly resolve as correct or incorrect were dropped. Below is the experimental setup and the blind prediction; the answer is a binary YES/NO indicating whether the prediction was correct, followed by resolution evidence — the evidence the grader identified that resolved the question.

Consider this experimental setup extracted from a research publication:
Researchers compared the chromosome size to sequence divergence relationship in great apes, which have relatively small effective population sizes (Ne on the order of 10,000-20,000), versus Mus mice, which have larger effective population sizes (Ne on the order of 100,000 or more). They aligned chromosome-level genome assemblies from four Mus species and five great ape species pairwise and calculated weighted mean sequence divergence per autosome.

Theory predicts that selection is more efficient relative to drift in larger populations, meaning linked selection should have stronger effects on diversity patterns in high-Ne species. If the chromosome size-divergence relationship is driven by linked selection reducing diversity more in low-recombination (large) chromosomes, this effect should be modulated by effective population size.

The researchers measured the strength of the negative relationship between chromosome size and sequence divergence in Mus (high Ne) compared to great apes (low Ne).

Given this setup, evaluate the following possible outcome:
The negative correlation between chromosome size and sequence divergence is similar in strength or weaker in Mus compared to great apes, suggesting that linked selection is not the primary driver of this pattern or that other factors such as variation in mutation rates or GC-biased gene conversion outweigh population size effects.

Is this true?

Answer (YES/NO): NO